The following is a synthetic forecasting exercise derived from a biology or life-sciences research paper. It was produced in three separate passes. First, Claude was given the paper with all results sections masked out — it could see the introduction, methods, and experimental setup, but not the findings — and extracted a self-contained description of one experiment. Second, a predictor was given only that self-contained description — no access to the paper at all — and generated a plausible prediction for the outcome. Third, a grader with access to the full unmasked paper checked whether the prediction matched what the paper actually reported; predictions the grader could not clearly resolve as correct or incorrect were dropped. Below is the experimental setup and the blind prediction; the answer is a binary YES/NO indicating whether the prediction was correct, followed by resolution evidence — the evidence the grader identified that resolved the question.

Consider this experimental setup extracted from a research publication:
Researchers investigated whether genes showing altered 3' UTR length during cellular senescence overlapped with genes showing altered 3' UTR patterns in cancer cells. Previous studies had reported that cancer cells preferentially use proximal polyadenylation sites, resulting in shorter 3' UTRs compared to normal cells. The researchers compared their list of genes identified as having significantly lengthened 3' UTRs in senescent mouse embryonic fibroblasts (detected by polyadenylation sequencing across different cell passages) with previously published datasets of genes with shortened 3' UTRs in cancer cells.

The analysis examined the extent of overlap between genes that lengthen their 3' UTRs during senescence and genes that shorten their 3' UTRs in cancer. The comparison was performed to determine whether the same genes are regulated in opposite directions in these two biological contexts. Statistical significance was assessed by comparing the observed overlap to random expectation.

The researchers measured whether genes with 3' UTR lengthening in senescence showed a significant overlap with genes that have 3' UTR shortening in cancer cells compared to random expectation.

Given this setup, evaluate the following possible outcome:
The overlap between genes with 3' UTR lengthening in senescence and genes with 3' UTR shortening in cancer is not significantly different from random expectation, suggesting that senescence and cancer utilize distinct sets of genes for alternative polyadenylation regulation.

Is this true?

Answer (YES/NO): NO